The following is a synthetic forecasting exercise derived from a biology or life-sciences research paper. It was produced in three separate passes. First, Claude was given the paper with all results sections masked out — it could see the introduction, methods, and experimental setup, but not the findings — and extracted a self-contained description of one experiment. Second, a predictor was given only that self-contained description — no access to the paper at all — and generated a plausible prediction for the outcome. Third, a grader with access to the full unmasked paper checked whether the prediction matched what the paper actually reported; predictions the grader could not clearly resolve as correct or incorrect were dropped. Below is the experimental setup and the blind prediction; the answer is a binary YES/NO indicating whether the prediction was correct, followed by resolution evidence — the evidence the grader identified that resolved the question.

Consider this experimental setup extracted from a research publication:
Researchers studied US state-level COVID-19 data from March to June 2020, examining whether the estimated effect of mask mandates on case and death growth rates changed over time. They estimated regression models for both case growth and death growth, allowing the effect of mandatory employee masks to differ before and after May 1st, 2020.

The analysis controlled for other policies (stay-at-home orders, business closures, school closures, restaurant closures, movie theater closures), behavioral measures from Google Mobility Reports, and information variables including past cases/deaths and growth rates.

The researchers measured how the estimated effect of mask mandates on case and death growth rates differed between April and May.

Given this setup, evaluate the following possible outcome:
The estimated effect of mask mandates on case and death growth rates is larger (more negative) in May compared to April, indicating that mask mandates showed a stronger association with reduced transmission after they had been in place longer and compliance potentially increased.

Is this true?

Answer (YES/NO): NO